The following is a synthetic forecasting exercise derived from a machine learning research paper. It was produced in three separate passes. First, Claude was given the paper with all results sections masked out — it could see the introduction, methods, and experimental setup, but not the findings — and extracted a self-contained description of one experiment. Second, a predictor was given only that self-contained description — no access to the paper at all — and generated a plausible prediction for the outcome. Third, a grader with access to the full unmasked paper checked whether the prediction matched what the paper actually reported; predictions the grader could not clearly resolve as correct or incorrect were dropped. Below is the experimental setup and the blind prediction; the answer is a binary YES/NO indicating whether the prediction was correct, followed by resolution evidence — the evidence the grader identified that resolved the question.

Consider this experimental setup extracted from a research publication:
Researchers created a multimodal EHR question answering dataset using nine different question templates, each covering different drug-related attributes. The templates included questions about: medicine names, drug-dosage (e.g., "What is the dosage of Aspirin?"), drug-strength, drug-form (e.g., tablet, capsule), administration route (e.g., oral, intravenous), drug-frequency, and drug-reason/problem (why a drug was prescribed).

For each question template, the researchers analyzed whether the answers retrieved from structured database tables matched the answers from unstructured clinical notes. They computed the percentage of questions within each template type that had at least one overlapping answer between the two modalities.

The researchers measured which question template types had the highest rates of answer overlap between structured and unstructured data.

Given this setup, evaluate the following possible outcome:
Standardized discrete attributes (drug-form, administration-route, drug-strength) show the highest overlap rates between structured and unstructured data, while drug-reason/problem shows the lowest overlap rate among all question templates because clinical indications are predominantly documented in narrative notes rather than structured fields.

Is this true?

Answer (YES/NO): NO